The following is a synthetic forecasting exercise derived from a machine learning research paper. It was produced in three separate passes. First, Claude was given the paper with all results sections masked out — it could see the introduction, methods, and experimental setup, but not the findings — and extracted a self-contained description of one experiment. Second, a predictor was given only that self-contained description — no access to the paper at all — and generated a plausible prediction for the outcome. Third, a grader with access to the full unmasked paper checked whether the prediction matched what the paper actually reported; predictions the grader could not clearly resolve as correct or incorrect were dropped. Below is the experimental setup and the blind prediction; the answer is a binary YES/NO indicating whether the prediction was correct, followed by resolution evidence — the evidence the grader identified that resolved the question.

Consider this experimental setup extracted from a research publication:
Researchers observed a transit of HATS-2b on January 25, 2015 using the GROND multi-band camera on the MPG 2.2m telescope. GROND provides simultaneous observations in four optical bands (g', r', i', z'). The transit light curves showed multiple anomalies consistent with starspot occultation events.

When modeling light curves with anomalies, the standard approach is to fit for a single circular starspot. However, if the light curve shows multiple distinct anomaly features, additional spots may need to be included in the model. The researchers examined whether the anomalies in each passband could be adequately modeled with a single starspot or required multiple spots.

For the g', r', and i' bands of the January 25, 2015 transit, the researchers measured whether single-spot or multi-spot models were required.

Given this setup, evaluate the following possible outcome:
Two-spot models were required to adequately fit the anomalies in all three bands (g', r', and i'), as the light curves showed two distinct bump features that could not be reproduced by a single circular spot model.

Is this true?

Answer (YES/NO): YES